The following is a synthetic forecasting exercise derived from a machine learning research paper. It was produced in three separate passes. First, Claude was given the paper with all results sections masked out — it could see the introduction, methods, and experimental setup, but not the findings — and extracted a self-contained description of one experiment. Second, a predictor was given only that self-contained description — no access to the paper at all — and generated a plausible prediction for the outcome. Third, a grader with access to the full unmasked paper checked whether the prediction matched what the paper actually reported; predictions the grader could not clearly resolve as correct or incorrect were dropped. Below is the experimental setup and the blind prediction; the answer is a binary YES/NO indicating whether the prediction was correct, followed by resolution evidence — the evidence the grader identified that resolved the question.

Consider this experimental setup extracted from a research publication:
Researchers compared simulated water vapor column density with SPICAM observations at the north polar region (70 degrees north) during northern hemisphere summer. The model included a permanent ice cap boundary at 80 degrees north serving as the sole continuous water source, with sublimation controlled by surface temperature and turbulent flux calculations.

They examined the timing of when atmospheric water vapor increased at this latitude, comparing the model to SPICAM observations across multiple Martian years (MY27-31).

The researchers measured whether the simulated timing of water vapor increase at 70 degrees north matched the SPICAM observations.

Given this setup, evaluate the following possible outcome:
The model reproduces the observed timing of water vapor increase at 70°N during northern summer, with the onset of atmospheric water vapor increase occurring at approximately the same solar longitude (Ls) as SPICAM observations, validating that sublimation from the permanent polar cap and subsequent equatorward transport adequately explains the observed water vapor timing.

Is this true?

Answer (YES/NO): NO